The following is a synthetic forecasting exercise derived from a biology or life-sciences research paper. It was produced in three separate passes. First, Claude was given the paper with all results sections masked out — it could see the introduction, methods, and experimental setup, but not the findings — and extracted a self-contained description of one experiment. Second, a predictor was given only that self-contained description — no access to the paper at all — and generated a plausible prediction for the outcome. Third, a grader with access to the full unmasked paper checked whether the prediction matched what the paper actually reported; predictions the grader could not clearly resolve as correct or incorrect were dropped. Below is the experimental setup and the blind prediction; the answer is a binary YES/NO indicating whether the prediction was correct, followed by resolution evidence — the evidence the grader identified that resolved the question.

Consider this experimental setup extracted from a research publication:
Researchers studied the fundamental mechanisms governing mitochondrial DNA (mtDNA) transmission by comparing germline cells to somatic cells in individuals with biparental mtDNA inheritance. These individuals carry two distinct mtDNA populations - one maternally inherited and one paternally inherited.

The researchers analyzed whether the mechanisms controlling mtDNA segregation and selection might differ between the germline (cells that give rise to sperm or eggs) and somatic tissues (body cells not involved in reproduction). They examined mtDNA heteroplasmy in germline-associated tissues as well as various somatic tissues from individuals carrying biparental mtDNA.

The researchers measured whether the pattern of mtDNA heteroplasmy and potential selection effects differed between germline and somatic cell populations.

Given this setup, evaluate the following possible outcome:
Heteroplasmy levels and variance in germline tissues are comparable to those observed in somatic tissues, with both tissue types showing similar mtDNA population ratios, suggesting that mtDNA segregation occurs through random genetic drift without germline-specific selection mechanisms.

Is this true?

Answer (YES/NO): NO